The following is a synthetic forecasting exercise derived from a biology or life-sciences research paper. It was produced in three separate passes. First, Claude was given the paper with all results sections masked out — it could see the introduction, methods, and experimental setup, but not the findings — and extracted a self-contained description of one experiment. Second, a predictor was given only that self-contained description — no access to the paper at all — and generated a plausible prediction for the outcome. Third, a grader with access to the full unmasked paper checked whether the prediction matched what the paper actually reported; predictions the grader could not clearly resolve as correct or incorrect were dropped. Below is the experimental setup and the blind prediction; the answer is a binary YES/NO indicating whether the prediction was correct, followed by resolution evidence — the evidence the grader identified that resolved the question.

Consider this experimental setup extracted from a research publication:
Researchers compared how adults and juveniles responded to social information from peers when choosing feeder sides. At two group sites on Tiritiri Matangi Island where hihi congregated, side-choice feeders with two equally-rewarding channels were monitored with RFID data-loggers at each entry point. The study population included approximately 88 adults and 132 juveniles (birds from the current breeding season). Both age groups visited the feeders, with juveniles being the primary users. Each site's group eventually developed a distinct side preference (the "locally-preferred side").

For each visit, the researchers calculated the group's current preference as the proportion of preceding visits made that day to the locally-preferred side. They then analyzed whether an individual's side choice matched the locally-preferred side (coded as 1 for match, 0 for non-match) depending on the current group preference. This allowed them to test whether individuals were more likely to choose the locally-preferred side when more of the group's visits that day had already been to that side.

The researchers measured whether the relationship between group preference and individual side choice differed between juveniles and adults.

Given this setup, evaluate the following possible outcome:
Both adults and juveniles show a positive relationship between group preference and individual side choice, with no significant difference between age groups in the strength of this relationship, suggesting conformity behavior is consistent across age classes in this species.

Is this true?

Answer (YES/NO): NO